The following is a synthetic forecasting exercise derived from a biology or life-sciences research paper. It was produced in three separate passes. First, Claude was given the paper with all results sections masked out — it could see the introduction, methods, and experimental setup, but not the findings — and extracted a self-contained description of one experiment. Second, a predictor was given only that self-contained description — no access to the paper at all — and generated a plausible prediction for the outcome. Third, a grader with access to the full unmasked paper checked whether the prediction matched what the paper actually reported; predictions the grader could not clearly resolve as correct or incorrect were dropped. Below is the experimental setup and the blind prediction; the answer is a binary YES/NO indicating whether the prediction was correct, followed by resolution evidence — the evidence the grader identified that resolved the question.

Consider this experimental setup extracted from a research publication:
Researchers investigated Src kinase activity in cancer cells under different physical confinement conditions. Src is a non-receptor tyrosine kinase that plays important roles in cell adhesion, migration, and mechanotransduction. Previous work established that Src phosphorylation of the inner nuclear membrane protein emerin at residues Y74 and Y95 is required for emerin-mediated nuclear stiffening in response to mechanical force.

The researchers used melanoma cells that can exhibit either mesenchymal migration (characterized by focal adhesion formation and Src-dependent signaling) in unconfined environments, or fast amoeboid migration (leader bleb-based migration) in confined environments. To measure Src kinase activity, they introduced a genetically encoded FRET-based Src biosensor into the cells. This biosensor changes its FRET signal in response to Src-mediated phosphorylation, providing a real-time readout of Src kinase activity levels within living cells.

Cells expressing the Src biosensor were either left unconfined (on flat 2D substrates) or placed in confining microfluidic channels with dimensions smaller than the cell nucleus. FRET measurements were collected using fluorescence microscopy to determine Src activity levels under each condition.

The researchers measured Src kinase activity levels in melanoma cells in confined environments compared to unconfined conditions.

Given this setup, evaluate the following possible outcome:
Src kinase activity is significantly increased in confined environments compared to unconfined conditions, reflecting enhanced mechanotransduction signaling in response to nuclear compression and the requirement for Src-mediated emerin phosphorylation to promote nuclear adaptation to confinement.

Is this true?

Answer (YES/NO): NO